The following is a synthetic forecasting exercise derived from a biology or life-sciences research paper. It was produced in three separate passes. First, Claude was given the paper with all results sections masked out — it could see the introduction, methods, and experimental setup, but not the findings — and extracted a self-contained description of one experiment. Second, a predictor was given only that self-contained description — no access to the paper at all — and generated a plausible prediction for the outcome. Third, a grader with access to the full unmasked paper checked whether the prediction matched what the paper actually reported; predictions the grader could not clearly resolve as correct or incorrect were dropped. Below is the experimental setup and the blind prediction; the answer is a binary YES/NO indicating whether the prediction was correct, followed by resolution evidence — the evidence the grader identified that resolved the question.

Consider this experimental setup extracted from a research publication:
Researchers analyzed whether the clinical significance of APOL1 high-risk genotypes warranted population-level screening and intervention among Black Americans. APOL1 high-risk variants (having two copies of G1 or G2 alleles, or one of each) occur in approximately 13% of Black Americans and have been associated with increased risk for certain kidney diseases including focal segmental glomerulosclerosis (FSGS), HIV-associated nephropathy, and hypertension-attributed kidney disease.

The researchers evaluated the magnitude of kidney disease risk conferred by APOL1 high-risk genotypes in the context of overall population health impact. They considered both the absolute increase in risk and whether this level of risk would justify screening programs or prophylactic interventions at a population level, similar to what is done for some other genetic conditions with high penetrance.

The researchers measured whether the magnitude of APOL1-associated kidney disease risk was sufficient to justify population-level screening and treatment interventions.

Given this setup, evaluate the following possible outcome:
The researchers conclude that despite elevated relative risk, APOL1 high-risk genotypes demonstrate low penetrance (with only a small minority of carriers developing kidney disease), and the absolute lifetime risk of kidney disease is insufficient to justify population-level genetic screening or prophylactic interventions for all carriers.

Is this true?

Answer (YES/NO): YES